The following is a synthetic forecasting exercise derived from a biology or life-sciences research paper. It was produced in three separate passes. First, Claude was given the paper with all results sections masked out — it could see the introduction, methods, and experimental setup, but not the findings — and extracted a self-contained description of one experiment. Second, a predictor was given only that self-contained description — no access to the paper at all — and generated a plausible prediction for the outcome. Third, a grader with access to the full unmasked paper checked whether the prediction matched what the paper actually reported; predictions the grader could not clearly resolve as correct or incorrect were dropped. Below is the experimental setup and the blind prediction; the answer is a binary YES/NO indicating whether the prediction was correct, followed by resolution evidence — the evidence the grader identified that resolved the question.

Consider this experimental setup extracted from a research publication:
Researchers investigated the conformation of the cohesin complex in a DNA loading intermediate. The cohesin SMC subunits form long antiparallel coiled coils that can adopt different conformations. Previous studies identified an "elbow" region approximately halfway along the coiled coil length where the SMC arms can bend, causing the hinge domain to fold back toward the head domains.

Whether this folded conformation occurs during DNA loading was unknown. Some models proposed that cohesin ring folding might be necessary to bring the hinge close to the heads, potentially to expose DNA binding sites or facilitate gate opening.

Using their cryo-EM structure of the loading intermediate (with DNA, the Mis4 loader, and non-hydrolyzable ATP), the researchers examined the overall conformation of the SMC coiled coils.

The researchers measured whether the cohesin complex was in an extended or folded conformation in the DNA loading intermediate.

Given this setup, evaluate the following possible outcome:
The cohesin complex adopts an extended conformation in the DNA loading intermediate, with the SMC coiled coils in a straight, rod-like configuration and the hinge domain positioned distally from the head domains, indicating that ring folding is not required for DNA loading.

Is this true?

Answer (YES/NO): NO